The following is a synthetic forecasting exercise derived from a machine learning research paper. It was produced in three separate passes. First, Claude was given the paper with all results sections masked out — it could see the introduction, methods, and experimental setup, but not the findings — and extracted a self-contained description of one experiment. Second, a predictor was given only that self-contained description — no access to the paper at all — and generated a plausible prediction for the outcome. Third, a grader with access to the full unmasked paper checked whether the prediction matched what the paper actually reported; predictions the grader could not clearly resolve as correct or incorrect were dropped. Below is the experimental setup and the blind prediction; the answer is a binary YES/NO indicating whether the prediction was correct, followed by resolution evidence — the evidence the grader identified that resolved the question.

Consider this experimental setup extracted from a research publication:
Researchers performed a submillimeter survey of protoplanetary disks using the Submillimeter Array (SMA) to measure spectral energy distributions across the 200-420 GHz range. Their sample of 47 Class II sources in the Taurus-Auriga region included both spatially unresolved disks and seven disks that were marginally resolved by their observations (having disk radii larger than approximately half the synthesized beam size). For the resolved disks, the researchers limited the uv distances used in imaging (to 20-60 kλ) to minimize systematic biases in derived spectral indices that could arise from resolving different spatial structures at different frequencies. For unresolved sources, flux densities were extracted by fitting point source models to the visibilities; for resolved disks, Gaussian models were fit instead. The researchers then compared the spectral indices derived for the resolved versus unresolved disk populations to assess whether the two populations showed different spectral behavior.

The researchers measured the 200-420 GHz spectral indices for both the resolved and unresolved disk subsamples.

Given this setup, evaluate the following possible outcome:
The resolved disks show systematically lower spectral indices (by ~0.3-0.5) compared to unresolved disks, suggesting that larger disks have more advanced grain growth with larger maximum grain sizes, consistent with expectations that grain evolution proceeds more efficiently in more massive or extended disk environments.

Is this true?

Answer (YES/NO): NO